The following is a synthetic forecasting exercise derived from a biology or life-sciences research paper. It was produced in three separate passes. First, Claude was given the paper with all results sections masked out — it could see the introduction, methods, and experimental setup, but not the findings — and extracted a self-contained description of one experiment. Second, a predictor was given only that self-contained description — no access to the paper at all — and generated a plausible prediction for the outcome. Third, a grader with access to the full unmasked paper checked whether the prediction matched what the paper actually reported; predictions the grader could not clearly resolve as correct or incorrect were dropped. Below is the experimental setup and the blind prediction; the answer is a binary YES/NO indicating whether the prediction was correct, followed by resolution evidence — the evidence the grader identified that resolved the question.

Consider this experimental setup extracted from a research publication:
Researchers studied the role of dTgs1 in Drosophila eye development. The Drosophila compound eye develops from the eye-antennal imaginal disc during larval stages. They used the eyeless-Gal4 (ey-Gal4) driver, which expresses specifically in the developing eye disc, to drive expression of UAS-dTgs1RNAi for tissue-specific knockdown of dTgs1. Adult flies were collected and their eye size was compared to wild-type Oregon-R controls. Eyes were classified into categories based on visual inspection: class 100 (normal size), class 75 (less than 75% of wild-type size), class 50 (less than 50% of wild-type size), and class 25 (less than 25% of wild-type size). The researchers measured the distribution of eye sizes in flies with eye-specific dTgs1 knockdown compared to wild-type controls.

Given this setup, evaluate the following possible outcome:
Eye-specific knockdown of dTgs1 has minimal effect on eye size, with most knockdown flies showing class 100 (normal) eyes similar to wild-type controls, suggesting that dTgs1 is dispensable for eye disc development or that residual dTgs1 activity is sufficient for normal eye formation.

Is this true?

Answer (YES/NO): NO